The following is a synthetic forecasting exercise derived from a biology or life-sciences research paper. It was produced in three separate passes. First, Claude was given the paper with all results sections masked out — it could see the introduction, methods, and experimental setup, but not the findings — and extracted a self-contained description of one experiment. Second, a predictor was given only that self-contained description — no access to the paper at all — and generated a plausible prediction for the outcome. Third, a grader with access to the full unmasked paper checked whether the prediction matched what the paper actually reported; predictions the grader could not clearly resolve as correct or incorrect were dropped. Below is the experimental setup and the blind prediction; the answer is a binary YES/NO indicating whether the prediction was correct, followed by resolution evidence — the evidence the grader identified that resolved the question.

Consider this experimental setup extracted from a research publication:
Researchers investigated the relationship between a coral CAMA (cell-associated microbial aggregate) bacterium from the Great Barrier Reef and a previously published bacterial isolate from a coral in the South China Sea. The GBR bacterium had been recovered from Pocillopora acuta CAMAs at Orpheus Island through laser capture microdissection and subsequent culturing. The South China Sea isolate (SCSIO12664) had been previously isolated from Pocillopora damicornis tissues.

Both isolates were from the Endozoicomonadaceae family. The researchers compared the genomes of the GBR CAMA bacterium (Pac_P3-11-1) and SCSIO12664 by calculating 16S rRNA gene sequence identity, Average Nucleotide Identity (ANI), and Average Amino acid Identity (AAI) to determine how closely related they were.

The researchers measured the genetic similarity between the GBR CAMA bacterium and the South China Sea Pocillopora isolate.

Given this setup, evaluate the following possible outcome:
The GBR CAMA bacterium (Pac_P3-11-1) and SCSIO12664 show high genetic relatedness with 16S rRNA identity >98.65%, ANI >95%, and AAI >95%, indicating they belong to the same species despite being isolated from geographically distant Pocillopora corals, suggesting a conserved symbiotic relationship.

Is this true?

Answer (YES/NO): YES